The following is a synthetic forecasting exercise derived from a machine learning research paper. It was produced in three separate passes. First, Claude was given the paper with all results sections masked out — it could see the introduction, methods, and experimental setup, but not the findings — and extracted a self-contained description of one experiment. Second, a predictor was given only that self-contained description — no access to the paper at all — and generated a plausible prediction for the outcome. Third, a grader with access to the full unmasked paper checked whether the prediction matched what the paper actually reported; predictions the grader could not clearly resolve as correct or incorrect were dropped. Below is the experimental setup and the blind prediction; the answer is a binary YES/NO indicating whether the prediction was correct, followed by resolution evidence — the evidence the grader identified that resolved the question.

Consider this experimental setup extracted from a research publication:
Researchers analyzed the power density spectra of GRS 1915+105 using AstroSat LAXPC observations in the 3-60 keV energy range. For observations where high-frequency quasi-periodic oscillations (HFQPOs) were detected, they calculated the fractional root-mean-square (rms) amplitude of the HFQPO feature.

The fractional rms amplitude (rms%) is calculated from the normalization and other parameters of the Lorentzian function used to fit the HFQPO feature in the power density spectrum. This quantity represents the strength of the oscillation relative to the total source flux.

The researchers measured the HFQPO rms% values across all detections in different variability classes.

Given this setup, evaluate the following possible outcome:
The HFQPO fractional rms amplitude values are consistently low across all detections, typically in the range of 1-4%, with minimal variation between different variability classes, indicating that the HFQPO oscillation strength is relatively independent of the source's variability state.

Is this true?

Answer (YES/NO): NO